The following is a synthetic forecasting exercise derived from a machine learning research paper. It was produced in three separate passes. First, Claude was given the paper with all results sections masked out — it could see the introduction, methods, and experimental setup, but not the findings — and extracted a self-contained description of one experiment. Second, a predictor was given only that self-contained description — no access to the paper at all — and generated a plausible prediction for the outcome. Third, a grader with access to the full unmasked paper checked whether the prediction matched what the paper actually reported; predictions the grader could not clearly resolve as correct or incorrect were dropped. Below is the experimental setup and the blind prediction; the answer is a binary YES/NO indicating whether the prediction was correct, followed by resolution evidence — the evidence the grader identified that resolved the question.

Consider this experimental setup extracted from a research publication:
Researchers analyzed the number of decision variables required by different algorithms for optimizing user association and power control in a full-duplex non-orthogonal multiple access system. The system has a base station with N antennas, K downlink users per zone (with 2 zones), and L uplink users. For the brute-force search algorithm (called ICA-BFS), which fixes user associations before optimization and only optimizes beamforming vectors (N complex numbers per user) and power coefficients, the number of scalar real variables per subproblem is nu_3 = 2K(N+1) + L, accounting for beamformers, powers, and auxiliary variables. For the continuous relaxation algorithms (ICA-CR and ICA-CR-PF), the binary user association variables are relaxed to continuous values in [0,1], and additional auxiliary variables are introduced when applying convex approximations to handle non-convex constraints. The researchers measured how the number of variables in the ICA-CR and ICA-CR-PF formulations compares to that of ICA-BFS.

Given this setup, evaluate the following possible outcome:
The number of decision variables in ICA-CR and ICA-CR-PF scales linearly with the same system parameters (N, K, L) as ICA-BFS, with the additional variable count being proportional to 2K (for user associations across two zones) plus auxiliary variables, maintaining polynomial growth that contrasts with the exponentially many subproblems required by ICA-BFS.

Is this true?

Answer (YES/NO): NO